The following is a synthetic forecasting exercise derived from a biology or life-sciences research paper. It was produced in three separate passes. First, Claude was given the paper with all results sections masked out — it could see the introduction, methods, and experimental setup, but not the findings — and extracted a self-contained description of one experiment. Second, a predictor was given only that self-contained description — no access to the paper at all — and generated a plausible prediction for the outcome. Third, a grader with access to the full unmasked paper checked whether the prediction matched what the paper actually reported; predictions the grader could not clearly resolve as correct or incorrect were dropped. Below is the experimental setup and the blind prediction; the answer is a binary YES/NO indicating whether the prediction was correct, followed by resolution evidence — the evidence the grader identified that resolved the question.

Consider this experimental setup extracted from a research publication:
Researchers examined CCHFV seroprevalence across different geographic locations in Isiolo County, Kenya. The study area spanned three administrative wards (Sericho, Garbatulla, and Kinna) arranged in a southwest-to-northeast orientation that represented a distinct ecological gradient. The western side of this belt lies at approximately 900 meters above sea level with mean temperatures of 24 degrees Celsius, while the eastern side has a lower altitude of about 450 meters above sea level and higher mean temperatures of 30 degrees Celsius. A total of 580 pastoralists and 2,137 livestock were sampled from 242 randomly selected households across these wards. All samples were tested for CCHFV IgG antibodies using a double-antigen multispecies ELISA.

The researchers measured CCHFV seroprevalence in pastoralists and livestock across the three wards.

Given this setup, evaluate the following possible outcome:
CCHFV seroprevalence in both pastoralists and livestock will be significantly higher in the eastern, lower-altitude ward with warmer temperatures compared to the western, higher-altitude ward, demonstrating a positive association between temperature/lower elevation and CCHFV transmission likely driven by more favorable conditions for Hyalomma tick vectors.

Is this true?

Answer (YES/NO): NO